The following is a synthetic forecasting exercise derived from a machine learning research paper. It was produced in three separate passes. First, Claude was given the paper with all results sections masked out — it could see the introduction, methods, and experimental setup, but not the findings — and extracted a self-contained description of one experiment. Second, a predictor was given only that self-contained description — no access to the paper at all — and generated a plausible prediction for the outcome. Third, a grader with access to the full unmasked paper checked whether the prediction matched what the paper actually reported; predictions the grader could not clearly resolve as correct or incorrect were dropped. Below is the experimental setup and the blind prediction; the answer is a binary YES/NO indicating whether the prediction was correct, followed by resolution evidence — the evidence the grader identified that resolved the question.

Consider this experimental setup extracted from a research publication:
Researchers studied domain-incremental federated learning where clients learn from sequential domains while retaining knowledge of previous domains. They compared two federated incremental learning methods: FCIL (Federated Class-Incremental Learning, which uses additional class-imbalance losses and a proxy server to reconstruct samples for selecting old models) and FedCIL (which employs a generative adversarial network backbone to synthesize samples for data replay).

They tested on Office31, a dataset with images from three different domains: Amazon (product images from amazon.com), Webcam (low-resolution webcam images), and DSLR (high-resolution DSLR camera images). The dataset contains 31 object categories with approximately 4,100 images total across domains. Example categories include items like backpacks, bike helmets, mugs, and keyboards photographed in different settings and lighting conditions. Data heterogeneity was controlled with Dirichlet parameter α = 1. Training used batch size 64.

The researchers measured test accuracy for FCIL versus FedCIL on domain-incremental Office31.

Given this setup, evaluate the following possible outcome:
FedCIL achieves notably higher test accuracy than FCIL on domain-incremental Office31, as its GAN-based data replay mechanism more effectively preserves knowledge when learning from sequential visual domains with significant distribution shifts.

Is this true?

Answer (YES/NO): YES